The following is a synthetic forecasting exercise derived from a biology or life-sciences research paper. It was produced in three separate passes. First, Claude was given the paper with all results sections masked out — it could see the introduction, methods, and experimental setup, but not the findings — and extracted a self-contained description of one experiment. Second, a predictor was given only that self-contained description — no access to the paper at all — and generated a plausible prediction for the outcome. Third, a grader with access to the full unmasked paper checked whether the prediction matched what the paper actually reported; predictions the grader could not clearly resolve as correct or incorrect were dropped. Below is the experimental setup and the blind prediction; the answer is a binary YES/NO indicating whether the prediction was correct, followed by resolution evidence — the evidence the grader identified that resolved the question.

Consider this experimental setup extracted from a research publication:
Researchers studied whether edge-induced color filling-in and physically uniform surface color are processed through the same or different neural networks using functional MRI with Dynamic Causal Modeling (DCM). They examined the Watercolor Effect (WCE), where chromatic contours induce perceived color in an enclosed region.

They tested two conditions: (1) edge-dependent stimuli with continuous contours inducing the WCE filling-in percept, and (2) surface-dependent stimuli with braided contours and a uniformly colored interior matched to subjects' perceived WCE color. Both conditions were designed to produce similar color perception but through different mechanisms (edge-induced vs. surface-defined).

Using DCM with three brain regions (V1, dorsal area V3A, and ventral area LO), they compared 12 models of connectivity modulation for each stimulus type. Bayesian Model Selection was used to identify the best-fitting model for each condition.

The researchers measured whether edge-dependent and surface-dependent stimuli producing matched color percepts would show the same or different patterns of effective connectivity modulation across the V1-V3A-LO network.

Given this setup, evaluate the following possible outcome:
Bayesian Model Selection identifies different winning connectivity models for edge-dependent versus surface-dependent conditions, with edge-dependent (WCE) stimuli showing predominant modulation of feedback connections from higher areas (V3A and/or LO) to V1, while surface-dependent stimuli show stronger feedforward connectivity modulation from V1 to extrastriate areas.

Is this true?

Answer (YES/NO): NO